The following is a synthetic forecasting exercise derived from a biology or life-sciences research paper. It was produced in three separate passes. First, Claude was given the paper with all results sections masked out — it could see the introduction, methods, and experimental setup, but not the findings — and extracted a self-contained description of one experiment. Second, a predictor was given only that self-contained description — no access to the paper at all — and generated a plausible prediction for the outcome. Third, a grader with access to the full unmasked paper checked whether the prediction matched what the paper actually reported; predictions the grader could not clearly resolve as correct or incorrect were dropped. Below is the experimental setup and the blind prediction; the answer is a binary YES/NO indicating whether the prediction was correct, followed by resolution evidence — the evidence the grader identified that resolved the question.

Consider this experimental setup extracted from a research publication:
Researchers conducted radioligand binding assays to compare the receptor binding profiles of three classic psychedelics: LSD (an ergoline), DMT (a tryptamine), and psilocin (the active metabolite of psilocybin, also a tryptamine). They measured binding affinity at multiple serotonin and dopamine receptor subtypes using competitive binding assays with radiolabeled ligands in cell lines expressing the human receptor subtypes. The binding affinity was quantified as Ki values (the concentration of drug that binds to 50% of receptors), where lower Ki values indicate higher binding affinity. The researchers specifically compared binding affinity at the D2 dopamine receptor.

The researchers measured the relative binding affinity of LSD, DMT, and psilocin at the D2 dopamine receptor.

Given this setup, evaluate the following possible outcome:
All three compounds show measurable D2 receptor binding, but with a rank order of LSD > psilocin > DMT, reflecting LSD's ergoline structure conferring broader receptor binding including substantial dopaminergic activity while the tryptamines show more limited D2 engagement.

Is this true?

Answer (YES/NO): NO